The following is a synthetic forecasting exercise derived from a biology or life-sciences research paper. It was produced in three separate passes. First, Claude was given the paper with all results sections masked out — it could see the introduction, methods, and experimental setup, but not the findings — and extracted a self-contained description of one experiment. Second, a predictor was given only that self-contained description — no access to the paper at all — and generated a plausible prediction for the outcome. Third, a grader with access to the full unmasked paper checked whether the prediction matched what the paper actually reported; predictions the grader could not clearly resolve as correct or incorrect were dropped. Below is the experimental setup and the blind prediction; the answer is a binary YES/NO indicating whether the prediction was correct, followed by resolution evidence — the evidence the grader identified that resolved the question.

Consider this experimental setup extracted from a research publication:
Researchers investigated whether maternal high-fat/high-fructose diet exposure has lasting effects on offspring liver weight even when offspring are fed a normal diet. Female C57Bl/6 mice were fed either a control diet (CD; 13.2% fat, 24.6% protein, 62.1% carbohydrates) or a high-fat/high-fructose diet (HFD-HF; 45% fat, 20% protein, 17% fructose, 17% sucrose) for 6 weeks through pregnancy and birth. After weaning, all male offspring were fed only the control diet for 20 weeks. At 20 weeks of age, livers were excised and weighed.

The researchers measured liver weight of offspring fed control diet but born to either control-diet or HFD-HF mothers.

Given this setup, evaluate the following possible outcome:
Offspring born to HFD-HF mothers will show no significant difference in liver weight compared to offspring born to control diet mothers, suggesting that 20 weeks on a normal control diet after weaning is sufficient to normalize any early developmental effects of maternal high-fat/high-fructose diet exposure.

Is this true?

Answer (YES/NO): YES